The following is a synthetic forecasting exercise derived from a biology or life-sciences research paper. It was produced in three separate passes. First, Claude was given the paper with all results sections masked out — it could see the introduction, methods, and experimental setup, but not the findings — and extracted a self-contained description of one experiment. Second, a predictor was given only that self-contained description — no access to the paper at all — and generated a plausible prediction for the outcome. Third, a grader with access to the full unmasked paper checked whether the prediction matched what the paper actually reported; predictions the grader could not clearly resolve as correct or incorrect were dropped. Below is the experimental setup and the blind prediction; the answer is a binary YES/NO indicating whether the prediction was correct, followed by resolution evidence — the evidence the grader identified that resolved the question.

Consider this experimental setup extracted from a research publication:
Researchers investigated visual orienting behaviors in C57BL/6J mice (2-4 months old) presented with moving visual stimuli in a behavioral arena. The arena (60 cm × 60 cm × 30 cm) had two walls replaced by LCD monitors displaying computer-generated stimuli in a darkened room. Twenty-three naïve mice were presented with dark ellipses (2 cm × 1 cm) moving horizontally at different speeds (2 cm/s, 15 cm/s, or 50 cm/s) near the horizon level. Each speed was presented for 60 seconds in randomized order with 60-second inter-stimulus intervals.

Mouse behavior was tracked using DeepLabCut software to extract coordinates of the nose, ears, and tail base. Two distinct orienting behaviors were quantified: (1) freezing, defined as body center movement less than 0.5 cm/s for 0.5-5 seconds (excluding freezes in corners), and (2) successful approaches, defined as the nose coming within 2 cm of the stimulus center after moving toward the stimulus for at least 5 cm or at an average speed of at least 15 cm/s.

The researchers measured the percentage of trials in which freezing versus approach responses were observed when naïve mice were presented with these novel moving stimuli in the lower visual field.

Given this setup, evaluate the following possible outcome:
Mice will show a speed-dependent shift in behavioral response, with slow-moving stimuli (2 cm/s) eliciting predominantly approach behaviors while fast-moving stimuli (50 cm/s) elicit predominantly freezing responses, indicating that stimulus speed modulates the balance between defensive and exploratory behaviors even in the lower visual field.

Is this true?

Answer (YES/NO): NO